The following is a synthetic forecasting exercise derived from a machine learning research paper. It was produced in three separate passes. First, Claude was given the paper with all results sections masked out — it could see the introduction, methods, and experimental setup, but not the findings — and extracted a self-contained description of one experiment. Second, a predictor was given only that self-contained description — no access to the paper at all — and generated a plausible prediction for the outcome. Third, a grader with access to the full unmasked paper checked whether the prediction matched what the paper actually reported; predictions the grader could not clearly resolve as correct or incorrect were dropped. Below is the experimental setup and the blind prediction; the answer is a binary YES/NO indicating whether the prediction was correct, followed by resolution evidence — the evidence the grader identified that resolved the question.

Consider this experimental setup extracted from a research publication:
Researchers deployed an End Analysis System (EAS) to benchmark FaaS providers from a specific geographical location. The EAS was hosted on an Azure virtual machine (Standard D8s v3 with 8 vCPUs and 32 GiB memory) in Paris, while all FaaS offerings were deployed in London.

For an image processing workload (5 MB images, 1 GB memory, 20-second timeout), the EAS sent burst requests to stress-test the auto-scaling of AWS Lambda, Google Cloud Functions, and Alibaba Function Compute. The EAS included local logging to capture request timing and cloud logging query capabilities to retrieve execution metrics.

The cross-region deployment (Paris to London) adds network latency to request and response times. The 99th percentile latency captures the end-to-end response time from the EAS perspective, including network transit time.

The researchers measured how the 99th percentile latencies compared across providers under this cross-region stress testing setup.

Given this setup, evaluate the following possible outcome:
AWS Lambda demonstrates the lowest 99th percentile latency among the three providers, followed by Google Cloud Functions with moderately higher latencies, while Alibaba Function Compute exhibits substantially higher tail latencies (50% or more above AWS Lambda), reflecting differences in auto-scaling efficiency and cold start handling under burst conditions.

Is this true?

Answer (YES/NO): NO